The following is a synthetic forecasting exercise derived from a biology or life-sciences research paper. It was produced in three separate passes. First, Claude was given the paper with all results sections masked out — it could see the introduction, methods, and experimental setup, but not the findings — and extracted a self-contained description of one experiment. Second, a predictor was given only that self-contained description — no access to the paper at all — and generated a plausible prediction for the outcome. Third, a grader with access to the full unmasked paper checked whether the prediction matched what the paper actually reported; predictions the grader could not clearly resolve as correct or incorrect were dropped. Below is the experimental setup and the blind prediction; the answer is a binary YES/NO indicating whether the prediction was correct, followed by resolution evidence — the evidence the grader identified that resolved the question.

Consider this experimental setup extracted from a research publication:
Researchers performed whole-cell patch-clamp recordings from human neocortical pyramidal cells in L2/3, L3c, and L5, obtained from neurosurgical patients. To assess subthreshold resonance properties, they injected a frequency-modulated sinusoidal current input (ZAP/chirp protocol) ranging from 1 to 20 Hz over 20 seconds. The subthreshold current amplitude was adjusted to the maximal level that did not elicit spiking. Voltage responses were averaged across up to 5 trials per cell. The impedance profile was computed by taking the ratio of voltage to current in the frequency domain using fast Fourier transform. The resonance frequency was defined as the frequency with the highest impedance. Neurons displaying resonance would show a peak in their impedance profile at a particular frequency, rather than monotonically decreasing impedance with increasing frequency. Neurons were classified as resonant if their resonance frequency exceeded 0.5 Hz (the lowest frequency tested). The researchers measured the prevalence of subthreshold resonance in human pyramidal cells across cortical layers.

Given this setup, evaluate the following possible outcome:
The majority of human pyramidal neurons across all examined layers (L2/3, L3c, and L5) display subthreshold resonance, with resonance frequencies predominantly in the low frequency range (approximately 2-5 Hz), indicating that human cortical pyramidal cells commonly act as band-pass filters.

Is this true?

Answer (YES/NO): NO